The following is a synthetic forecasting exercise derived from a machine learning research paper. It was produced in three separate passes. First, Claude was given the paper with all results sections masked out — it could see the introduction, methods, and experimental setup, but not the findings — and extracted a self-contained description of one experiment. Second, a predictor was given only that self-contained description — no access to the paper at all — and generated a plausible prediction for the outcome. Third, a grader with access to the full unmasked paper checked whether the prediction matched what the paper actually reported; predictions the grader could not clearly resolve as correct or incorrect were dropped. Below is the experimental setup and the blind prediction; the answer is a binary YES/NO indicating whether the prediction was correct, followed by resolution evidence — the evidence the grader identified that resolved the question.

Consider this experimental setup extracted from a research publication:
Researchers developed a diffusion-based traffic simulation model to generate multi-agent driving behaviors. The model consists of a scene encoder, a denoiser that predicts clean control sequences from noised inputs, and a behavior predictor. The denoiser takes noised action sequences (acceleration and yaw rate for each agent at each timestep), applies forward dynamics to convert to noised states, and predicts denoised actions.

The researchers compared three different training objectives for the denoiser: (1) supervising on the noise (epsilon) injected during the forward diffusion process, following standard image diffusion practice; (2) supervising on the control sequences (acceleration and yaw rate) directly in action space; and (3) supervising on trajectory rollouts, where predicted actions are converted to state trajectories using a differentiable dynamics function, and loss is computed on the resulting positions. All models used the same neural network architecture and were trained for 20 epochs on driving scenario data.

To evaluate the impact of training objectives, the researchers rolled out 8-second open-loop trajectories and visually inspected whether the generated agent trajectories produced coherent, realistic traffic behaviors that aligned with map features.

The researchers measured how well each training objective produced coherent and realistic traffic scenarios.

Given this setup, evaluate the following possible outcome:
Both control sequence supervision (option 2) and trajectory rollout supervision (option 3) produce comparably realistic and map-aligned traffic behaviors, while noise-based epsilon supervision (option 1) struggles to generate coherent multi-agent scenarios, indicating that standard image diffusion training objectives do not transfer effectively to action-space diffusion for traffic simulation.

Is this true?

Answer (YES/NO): NO